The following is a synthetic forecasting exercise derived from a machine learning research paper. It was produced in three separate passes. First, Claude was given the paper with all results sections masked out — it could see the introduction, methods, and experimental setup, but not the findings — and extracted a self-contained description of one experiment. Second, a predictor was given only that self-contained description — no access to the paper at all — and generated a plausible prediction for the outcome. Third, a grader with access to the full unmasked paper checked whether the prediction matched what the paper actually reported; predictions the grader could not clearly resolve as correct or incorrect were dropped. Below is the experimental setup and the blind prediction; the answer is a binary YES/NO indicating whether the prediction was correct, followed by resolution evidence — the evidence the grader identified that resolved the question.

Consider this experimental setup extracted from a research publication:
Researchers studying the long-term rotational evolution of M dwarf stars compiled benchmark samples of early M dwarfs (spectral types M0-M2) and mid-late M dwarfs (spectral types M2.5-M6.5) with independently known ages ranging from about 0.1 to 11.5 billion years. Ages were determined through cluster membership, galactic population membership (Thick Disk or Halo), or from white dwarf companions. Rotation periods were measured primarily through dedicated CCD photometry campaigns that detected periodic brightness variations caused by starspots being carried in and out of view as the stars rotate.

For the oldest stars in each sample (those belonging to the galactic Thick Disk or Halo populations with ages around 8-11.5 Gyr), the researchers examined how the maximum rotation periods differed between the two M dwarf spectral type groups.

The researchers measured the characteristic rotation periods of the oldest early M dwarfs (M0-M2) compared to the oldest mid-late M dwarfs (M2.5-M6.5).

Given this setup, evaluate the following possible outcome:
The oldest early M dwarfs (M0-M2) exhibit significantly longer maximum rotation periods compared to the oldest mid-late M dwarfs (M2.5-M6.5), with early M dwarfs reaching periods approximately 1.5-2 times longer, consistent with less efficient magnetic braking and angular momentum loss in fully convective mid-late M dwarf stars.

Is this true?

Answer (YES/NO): NO